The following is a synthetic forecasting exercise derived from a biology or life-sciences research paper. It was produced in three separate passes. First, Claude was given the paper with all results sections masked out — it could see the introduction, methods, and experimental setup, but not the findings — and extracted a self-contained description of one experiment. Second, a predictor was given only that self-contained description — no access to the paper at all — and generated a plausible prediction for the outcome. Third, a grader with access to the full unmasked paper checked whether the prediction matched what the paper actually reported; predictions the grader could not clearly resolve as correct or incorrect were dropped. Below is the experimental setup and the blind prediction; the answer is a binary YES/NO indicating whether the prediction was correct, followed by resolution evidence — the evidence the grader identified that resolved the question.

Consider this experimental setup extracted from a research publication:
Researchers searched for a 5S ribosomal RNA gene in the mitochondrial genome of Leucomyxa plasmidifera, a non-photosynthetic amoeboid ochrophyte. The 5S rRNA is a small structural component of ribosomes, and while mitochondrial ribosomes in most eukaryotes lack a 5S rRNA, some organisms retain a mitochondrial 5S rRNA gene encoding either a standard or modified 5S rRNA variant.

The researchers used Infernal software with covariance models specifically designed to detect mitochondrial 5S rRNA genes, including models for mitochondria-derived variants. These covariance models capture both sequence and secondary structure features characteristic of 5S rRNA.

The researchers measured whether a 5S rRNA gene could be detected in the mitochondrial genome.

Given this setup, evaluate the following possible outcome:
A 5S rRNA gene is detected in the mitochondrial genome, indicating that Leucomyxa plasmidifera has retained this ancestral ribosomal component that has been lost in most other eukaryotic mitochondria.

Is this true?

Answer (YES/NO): YES